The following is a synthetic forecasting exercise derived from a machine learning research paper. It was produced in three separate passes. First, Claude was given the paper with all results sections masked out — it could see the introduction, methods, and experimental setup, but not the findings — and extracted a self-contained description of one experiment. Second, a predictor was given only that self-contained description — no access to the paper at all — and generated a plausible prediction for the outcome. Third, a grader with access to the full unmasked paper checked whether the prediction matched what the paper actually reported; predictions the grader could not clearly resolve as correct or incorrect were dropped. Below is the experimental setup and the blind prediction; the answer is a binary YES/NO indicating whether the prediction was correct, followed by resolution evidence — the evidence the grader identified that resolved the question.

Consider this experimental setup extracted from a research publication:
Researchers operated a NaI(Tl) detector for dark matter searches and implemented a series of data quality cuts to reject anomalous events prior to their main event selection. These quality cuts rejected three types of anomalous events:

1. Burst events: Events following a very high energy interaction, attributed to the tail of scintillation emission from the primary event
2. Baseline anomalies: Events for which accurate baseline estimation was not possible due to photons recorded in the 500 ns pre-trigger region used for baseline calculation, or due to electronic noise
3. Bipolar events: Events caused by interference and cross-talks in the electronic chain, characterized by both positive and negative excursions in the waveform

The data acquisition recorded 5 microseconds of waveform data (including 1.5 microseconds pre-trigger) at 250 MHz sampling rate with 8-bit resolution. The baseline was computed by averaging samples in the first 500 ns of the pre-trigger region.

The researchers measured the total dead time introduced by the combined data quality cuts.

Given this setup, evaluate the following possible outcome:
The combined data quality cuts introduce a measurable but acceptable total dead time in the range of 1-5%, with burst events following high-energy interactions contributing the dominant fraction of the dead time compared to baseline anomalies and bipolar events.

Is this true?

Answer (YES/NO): NO